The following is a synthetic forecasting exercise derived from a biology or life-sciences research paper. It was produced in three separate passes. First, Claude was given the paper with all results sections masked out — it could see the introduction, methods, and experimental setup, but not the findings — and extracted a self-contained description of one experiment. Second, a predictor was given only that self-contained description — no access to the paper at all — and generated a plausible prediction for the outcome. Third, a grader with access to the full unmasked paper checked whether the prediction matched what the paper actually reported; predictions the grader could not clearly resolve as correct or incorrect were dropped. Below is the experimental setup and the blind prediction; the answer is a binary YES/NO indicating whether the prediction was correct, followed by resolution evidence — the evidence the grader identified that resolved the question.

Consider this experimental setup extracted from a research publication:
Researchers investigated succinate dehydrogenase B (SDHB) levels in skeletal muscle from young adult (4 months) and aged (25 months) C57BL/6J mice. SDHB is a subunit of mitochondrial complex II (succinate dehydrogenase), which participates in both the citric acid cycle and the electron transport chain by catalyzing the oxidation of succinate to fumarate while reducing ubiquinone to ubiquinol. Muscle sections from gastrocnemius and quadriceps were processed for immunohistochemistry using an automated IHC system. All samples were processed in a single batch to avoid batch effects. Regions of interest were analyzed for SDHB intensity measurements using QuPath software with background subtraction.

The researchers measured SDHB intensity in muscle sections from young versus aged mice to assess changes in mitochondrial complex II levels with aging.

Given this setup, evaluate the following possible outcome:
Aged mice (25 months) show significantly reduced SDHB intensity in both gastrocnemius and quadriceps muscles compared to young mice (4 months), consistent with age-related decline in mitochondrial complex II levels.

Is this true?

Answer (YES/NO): NO